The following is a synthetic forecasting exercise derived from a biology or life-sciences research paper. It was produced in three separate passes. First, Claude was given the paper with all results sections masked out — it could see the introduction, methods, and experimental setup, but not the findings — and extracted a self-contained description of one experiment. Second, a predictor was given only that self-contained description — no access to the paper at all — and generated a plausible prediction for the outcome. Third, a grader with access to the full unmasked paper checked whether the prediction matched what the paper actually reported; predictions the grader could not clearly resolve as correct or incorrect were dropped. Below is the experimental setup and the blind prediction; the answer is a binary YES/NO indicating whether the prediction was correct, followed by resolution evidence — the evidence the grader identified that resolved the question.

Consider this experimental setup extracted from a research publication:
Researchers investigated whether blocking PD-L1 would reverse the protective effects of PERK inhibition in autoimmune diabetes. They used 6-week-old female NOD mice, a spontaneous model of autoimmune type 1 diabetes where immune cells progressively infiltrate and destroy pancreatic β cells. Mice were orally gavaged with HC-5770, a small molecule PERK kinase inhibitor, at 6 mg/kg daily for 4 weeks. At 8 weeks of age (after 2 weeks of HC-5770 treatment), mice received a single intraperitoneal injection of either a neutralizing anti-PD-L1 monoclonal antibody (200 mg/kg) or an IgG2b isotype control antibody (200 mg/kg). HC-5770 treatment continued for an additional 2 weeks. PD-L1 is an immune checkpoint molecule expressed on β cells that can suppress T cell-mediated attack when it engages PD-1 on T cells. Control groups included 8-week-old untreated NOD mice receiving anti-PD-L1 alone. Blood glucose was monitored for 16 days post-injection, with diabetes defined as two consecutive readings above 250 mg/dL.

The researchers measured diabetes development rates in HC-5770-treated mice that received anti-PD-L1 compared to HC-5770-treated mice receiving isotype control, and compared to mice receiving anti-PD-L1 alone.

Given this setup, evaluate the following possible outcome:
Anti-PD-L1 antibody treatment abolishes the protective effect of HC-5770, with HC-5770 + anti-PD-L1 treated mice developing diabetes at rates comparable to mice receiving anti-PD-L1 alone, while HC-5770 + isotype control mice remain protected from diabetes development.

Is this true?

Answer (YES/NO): NO